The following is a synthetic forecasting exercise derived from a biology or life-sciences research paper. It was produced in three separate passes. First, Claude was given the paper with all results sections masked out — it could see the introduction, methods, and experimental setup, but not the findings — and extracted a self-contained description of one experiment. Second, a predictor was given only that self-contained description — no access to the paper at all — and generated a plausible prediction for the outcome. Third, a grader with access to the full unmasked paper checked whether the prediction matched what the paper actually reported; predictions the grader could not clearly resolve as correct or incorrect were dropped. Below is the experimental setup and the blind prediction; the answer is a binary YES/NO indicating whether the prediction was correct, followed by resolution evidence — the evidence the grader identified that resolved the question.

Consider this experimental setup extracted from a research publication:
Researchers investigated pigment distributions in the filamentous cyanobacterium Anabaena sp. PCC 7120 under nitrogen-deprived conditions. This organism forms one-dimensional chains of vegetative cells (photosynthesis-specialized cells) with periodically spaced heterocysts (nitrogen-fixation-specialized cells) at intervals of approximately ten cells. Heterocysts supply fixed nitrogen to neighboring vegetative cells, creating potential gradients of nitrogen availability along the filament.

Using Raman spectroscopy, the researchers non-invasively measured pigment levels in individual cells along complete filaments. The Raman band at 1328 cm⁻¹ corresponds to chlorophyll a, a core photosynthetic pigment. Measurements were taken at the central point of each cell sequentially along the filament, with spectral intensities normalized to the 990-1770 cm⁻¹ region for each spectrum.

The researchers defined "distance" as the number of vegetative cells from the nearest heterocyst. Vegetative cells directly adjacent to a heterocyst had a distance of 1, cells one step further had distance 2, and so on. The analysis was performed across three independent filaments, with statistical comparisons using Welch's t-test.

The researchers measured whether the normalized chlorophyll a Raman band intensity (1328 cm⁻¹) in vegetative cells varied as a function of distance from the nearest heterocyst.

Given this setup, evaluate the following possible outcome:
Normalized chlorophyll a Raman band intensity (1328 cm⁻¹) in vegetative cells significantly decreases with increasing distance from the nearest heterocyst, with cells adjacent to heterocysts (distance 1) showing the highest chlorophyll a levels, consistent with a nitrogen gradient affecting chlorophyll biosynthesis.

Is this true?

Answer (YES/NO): NO